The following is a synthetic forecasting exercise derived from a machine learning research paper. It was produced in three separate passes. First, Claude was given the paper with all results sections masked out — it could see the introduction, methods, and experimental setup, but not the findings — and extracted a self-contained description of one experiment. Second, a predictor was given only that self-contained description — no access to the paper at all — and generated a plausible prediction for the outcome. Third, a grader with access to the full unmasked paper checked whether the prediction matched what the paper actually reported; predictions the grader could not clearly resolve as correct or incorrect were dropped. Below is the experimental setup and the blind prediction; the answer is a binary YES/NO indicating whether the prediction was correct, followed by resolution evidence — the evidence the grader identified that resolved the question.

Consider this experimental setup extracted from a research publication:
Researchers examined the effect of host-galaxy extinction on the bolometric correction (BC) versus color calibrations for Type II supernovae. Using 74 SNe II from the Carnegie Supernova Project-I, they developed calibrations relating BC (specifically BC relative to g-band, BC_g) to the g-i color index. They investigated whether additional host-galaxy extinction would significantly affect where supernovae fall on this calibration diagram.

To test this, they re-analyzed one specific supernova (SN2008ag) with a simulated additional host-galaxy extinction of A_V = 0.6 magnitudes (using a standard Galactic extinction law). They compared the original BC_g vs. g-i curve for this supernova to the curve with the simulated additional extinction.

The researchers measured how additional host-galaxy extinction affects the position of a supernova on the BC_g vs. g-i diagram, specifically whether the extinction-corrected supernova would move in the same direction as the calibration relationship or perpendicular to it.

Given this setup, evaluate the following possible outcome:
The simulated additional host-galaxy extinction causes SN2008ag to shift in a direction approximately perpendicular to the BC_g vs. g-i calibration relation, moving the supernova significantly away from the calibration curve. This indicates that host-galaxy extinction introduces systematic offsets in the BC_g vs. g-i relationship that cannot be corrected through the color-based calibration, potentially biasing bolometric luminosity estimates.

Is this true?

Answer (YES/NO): NO